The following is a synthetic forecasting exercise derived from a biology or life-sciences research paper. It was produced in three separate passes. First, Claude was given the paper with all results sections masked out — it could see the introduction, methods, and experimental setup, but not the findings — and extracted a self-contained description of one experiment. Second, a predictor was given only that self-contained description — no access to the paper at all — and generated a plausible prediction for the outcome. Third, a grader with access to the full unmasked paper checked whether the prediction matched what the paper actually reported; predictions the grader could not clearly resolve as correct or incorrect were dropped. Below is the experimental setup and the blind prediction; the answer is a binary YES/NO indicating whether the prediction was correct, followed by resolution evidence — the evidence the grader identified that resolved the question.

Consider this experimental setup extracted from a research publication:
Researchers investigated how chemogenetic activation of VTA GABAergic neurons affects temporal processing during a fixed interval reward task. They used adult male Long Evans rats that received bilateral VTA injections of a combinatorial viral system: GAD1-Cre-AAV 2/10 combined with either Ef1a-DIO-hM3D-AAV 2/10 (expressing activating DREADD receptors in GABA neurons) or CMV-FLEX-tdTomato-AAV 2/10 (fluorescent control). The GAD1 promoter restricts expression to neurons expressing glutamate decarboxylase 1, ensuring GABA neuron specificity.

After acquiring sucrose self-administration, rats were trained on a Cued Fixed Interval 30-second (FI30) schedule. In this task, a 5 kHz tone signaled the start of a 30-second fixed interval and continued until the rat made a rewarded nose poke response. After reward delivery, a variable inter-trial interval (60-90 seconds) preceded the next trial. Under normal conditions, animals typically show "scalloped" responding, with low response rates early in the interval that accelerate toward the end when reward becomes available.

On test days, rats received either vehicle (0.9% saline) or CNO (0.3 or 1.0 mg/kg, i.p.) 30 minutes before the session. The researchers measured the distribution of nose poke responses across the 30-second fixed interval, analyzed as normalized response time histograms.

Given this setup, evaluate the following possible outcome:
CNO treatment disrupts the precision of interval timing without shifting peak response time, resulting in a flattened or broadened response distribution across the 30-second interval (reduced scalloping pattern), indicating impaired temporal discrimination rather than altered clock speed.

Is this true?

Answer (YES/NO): YES